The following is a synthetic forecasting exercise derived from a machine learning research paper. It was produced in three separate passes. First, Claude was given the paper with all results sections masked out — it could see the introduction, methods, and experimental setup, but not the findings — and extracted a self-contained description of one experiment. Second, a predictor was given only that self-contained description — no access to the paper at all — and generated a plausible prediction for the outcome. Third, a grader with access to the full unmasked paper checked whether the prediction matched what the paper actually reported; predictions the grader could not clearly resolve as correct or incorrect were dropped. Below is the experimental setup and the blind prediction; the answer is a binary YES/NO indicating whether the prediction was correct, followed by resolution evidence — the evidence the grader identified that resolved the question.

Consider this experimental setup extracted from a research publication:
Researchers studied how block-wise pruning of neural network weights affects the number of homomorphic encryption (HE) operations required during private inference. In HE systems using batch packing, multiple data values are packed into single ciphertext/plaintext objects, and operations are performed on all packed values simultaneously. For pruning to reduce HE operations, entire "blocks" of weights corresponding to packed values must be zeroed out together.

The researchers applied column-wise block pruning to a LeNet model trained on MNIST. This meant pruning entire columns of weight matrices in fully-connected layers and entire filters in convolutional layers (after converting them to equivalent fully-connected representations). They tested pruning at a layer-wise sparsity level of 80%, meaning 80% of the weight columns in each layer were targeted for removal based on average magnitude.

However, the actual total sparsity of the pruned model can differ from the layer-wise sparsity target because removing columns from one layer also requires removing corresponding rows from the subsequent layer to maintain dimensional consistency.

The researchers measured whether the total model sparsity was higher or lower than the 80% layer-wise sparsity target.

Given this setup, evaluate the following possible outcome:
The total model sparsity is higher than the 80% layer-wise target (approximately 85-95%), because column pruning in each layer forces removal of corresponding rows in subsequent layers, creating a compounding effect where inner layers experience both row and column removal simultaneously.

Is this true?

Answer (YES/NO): YES